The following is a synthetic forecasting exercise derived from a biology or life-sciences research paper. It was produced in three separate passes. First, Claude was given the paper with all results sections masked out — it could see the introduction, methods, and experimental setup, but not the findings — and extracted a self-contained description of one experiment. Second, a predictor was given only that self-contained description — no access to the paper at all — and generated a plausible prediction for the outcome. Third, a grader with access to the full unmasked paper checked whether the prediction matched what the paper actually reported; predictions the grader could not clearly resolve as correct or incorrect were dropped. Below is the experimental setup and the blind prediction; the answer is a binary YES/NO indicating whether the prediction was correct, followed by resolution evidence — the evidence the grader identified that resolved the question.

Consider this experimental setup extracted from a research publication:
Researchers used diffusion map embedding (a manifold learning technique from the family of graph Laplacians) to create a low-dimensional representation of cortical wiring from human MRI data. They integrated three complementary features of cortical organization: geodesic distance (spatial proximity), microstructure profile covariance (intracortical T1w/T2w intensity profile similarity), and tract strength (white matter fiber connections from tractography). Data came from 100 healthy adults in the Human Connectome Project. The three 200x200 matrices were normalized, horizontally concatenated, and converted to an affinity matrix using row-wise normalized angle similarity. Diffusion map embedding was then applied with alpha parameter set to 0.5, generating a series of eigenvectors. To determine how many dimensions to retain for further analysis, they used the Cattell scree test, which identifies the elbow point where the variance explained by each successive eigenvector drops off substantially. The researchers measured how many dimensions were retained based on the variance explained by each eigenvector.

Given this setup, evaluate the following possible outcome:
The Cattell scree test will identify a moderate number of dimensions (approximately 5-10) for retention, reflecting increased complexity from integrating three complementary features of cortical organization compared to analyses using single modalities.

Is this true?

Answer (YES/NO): NO